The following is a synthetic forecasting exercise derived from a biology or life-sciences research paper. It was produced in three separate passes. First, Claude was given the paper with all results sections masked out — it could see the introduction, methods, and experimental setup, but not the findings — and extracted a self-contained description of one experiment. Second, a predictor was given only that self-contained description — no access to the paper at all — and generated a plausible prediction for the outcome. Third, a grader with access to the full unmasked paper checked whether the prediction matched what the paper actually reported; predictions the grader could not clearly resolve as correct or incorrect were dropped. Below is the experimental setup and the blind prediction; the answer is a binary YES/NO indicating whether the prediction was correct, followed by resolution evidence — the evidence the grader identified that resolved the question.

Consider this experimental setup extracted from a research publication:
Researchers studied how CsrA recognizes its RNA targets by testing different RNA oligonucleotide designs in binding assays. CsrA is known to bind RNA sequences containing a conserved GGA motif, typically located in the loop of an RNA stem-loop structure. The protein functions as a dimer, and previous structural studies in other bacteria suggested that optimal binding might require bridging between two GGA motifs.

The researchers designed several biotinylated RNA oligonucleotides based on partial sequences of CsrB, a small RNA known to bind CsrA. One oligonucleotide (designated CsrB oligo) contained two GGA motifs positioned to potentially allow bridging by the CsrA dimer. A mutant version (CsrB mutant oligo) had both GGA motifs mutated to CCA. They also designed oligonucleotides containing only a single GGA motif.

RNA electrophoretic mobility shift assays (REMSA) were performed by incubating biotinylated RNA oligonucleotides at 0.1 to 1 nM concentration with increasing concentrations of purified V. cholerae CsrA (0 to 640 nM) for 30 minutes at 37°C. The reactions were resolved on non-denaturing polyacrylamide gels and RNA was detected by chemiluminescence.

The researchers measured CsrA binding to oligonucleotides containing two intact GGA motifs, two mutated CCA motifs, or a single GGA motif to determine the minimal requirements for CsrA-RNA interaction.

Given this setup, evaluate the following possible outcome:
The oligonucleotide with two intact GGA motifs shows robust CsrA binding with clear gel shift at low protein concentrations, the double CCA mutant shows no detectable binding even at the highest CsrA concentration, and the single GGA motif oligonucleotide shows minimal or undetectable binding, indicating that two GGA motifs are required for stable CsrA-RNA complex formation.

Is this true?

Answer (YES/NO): YES